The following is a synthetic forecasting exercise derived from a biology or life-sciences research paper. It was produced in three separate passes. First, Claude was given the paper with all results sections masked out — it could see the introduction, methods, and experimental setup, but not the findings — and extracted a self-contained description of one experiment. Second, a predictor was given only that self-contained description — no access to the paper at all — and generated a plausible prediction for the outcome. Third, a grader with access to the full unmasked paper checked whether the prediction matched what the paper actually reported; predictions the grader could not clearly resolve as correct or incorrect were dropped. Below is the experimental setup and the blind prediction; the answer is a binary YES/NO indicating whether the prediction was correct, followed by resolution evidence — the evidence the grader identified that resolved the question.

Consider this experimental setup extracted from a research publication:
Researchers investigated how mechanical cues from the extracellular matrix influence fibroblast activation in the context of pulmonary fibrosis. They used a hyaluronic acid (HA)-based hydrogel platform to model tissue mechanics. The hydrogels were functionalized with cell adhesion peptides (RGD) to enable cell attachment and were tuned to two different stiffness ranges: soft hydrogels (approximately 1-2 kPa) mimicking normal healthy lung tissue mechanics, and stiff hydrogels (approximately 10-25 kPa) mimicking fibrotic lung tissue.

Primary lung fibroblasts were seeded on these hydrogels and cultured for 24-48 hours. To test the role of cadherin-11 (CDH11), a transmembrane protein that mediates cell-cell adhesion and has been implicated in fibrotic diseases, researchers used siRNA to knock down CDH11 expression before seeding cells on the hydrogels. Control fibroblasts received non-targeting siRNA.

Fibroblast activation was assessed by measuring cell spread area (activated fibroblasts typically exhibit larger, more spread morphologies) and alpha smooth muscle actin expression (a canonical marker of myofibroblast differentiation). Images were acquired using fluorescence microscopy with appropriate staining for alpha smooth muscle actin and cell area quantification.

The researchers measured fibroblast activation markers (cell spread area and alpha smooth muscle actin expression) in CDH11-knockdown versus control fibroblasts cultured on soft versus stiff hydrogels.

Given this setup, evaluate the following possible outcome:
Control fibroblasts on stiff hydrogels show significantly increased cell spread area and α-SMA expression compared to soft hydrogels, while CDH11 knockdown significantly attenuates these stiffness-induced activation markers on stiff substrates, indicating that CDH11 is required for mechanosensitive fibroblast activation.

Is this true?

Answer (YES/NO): NO